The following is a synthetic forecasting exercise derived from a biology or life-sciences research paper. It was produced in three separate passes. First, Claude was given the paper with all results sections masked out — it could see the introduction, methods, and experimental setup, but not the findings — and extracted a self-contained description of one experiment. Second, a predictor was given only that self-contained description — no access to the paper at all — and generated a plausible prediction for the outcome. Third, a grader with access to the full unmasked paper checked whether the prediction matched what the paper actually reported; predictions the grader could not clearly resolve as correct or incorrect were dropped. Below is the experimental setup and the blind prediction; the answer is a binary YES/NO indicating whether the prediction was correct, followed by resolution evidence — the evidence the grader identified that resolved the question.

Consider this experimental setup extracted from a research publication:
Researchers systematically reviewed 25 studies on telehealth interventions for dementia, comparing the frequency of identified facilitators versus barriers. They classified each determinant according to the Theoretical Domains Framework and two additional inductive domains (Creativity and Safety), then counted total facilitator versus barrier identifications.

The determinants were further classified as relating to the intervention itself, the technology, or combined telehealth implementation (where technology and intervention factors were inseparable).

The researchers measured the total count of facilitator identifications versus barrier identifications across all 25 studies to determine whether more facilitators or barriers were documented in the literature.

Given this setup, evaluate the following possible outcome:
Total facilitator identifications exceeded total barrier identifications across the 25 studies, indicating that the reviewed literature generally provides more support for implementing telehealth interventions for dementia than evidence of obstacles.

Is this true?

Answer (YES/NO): YES